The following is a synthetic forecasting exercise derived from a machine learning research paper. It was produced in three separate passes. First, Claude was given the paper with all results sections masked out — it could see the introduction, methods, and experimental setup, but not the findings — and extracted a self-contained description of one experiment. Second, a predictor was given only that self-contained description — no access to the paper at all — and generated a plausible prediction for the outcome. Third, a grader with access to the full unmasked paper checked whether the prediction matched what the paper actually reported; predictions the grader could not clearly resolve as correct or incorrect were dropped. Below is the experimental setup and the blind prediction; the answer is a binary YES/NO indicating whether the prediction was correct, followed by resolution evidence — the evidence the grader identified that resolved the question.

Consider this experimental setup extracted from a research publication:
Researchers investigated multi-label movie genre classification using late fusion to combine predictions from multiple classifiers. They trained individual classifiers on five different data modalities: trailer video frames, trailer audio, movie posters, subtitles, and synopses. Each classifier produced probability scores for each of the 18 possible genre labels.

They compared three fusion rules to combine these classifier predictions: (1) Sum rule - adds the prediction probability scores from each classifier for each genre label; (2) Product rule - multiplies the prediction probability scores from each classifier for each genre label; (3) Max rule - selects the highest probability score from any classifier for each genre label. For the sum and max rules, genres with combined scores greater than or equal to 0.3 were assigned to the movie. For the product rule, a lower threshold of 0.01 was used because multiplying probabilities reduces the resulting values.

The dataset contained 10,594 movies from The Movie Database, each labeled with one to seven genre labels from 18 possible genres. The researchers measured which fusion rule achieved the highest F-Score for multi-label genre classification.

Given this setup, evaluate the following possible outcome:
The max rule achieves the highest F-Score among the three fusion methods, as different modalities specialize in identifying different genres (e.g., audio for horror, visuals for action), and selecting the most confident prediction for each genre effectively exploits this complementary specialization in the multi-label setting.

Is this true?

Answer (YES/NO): NO